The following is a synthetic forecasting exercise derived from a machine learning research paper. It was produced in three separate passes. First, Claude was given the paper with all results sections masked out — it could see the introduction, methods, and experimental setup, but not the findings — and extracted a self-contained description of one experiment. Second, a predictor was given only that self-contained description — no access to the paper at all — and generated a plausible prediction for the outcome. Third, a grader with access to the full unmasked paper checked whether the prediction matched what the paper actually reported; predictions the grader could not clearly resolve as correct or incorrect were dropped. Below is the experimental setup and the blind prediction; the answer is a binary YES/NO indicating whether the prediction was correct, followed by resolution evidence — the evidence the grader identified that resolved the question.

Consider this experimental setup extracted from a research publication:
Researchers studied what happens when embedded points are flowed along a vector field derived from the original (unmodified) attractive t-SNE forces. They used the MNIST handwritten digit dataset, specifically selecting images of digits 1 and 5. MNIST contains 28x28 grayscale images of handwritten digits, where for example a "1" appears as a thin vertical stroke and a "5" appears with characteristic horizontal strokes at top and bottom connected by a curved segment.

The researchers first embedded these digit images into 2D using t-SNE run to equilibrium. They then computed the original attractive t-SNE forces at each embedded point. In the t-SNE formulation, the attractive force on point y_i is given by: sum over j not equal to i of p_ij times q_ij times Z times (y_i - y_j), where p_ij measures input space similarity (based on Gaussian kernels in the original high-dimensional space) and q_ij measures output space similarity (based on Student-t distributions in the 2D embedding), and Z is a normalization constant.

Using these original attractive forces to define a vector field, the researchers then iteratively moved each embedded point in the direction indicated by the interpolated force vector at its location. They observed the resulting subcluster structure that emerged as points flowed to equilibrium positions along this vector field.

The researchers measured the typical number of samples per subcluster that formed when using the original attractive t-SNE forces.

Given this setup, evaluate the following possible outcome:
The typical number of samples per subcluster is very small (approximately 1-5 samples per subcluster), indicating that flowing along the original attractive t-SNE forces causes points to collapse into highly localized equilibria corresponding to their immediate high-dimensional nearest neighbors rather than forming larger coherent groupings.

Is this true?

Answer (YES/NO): NO